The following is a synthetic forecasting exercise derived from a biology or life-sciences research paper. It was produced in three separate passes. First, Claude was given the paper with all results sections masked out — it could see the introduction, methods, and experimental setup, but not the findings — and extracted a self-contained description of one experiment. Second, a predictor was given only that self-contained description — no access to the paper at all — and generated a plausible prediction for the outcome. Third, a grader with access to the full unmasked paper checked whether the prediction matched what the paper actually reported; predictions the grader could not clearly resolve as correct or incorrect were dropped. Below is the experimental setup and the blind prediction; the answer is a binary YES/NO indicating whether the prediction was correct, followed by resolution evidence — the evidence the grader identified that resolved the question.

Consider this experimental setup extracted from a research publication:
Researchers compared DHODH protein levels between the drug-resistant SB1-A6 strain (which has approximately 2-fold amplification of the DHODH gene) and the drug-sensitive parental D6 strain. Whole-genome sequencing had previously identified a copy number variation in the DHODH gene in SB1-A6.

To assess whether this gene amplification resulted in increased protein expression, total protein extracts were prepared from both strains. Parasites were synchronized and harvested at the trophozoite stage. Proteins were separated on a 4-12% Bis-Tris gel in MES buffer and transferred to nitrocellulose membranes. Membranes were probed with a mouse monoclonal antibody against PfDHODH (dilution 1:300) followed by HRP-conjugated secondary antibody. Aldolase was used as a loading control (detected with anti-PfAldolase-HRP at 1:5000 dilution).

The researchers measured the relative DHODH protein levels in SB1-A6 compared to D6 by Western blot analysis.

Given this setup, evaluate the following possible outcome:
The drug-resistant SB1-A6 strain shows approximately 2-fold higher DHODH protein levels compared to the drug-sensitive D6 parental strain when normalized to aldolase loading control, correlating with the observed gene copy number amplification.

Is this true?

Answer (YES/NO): NO